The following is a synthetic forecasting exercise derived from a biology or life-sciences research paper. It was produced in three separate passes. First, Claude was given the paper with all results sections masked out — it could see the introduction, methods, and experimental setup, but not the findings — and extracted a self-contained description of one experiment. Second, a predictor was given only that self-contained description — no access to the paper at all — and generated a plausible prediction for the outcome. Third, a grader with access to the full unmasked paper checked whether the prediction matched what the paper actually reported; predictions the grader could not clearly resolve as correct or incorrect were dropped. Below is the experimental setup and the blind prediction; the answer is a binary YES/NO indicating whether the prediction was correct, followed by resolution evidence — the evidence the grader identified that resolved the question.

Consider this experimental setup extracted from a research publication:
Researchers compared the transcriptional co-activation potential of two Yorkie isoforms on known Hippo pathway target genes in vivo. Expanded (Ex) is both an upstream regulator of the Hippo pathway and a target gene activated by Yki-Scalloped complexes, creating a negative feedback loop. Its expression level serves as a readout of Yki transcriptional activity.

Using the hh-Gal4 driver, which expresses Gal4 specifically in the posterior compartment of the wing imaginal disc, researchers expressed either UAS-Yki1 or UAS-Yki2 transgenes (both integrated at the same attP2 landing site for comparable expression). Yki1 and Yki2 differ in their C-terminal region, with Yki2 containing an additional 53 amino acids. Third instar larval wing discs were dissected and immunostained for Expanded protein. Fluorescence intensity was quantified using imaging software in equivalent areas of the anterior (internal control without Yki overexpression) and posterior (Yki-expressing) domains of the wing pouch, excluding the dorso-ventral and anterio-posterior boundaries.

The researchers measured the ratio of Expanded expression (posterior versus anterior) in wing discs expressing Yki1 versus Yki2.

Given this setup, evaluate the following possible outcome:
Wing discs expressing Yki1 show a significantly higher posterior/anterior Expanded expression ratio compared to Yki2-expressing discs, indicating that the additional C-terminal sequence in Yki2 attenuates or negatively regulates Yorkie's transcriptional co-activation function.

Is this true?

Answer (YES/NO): NO